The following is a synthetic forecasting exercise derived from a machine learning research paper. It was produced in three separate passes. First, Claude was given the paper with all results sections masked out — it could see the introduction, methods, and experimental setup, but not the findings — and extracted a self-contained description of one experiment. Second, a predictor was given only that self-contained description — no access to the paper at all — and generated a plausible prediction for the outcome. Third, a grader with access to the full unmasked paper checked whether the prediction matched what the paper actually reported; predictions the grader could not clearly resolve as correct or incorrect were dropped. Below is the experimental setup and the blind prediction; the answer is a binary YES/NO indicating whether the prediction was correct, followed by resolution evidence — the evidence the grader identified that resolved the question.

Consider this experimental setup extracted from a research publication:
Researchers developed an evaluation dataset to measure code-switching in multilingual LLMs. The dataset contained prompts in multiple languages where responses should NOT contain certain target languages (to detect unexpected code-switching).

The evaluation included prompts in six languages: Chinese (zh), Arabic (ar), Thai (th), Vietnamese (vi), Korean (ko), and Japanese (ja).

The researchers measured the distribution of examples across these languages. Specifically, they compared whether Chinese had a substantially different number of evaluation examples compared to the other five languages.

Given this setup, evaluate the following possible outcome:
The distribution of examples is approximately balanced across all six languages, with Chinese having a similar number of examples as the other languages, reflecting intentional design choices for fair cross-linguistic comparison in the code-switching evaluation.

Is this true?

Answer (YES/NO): NO